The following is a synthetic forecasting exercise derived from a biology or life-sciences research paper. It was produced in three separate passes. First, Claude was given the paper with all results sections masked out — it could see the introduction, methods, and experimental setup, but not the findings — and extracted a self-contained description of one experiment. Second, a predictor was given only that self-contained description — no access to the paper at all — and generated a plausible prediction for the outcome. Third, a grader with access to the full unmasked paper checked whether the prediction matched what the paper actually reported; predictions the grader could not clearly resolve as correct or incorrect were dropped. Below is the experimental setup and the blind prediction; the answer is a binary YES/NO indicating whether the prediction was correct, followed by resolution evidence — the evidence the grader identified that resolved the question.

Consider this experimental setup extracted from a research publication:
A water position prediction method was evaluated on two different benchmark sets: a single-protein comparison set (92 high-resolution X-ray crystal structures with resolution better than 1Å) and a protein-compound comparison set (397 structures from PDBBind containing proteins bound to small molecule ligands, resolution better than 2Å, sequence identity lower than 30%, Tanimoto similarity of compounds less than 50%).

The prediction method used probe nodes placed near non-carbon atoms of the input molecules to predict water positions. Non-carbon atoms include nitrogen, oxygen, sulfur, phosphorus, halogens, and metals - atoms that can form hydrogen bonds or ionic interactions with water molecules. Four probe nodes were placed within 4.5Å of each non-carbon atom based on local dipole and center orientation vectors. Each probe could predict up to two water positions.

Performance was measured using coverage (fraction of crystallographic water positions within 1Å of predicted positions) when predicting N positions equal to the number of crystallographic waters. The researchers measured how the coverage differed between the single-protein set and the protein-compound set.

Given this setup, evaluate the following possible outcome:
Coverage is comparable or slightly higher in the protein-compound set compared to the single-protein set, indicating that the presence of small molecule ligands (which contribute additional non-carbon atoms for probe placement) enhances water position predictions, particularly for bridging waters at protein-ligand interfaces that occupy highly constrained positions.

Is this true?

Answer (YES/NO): NO